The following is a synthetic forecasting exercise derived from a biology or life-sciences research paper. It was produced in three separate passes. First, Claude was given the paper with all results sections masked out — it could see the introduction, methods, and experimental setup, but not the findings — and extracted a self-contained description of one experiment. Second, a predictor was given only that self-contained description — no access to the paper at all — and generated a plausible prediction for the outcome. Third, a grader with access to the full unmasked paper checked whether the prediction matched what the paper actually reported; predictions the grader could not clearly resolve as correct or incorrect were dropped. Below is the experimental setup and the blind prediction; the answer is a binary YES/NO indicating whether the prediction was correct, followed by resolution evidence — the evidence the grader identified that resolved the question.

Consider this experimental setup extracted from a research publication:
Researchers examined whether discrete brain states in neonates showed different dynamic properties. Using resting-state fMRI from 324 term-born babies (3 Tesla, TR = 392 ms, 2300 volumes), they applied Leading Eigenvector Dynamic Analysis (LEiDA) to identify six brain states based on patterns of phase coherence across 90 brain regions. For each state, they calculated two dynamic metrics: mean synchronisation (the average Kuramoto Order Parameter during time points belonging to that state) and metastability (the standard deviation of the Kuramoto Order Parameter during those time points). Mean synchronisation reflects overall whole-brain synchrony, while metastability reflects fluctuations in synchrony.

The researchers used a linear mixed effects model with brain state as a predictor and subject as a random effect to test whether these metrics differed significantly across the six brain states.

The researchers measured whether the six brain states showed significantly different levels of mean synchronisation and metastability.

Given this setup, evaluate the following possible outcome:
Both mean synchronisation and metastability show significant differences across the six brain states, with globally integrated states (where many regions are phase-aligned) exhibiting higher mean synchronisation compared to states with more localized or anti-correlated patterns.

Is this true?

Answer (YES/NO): YES